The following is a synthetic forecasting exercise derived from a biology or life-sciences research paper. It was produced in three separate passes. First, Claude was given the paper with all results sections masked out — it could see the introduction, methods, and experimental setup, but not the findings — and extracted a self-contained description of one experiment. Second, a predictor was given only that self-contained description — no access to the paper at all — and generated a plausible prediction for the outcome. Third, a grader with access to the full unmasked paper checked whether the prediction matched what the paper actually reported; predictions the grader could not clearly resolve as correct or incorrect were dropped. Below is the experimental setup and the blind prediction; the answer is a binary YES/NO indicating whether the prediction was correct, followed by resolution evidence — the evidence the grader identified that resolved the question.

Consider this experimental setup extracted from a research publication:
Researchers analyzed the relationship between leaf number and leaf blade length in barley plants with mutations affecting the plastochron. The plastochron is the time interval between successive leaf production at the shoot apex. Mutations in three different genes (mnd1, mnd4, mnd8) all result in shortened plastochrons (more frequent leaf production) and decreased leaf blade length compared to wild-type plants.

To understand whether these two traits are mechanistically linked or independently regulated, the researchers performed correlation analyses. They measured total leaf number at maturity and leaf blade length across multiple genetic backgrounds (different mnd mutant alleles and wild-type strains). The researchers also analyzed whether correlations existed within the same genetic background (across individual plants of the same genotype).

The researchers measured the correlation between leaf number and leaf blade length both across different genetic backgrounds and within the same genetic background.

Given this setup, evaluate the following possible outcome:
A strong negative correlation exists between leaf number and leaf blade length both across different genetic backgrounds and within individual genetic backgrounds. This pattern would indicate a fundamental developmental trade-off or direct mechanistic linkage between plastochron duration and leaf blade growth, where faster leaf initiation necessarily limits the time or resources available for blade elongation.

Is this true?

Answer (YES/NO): NO